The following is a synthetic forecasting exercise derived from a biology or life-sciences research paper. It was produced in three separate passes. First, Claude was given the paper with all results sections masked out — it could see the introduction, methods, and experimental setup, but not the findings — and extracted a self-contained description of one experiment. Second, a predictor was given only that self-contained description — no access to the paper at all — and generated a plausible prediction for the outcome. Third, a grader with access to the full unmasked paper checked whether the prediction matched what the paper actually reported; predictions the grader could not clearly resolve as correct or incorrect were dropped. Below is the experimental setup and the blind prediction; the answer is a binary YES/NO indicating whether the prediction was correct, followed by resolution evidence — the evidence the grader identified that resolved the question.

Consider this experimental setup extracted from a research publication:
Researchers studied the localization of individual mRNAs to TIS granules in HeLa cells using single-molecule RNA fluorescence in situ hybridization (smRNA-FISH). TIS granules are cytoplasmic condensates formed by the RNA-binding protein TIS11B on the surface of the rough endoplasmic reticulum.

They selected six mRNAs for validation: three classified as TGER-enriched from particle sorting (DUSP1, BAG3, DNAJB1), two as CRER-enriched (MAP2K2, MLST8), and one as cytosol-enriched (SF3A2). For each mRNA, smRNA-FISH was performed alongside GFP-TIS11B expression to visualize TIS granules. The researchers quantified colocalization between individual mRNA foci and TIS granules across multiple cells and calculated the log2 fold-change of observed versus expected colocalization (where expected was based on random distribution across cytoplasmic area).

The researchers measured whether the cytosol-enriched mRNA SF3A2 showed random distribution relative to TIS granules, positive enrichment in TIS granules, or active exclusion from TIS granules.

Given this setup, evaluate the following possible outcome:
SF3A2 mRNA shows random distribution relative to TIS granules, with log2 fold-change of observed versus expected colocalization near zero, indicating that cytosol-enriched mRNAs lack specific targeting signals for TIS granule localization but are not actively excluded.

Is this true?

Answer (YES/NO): NO